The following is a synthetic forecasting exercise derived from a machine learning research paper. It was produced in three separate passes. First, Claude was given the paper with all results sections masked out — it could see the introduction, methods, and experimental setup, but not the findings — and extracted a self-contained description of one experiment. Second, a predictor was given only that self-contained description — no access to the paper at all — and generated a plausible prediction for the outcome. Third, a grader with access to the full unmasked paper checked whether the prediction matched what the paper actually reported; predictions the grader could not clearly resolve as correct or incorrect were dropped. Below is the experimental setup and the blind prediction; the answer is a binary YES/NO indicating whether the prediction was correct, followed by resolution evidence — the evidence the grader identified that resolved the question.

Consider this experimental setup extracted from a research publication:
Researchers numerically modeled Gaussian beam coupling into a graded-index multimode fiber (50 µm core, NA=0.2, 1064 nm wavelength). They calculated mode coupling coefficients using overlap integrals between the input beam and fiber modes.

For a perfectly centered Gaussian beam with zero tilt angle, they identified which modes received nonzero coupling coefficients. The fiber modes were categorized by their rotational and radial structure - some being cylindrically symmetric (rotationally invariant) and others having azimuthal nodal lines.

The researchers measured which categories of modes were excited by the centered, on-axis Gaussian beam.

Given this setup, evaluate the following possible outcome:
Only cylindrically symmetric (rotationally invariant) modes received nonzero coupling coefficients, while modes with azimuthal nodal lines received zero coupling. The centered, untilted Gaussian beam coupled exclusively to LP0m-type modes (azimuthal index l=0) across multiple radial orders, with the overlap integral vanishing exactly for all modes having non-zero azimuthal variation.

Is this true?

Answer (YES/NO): YES